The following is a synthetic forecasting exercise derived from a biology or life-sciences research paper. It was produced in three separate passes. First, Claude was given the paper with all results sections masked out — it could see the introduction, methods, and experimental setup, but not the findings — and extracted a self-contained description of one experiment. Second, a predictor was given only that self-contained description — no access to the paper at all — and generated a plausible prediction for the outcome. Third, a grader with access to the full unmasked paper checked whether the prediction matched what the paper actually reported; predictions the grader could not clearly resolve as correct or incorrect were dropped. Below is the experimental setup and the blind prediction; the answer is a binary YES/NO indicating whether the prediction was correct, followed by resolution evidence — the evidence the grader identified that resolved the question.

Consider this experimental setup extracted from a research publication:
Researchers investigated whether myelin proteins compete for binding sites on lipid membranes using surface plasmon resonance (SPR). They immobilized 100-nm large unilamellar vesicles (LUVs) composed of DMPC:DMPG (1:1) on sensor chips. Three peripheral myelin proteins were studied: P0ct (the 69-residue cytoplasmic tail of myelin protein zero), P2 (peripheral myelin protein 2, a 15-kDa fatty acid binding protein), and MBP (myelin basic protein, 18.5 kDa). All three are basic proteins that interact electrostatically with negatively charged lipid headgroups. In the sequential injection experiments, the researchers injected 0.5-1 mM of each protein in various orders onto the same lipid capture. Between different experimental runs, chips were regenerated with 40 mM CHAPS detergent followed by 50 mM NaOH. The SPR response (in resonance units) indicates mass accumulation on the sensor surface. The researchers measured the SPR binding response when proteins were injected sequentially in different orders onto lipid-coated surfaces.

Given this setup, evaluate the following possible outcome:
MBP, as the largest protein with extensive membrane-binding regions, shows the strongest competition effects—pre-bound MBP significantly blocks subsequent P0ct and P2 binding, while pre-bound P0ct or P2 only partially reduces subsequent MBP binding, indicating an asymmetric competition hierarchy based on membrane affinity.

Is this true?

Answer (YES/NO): YES